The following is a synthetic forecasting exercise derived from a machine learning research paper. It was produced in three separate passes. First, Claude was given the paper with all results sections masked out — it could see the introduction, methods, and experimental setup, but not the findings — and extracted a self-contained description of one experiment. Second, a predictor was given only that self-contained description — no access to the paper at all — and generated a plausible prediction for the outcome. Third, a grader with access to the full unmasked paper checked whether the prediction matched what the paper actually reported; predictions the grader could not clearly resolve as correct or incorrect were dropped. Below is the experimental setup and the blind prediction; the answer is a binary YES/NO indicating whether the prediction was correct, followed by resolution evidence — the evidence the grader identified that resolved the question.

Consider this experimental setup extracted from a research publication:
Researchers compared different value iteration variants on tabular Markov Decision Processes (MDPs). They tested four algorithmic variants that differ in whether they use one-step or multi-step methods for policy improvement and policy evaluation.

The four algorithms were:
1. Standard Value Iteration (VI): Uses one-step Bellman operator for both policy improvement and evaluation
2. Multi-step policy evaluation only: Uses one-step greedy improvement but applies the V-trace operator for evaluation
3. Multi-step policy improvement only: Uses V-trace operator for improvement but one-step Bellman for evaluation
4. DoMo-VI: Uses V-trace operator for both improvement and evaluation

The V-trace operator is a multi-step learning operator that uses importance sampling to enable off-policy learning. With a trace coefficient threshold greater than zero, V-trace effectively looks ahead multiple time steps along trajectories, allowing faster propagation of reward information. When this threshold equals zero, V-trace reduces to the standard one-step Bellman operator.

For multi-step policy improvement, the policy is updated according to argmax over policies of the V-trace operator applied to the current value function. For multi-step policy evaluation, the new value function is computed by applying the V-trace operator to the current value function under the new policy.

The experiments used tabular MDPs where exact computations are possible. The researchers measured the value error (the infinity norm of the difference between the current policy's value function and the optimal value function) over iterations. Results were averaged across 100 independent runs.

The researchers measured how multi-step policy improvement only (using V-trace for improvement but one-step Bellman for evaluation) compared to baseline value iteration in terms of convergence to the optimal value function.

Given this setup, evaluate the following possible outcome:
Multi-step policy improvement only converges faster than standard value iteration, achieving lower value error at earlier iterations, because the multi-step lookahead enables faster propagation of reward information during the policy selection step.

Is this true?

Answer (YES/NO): NO